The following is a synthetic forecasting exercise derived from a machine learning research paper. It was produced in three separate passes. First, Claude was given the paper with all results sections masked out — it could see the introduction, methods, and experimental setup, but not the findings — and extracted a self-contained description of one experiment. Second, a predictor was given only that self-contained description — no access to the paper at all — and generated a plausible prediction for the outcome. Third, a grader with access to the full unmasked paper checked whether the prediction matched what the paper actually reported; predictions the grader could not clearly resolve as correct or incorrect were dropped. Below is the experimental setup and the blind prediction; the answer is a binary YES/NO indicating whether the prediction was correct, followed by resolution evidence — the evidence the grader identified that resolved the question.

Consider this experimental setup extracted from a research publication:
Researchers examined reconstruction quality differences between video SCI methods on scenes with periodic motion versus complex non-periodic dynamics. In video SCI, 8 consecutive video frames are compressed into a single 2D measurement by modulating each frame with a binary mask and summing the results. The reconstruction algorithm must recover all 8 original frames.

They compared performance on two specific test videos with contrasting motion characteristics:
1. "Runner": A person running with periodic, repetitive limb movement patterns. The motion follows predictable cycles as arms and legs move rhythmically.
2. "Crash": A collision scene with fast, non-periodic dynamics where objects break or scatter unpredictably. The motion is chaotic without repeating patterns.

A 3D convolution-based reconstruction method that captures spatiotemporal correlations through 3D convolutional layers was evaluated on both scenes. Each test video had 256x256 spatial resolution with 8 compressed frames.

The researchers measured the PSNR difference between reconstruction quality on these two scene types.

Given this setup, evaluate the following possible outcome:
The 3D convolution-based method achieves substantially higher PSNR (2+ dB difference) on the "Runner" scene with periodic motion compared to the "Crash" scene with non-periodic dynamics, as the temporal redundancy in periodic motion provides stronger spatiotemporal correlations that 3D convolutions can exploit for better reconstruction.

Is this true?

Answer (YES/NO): YES